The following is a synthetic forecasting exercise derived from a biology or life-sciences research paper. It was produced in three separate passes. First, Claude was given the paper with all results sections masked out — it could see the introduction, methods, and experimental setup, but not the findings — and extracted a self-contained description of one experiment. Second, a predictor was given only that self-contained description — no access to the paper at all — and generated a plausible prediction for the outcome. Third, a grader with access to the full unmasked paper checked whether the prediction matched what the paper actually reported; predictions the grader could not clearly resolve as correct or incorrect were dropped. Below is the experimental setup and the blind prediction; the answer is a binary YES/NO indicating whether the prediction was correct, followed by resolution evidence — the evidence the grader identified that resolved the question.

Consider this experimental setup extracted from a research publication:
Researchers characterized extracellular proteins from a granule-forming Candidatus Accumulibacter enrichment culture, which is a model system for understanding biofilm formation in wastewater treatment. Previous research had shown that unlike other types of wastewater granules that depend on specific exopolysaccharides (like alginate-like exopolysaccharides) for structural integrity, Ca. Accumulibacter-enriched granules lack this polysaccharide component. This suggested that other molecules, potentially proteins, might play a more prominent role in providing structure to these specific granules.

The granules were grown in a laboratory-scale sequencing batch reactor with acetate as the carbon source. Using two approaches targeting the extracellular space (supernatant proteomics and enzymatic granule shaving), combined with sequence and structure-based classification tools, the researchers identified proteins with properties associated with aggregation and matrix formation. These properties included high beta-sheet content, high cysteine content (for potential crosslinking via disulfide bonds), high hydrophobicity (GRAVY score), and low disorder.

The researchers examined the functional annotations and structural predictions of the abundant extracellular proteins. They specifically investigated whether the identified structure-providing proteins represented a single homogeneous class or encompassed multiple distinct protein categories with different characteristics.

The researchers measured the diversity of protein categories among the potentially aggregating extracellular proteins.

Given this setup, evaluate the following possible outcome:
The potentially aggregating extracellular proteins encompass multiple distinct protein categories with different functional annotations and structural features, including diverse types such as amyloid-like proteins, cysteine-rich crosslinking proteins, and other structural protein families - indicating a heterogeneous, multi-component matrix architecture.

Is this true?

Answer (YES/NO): YES